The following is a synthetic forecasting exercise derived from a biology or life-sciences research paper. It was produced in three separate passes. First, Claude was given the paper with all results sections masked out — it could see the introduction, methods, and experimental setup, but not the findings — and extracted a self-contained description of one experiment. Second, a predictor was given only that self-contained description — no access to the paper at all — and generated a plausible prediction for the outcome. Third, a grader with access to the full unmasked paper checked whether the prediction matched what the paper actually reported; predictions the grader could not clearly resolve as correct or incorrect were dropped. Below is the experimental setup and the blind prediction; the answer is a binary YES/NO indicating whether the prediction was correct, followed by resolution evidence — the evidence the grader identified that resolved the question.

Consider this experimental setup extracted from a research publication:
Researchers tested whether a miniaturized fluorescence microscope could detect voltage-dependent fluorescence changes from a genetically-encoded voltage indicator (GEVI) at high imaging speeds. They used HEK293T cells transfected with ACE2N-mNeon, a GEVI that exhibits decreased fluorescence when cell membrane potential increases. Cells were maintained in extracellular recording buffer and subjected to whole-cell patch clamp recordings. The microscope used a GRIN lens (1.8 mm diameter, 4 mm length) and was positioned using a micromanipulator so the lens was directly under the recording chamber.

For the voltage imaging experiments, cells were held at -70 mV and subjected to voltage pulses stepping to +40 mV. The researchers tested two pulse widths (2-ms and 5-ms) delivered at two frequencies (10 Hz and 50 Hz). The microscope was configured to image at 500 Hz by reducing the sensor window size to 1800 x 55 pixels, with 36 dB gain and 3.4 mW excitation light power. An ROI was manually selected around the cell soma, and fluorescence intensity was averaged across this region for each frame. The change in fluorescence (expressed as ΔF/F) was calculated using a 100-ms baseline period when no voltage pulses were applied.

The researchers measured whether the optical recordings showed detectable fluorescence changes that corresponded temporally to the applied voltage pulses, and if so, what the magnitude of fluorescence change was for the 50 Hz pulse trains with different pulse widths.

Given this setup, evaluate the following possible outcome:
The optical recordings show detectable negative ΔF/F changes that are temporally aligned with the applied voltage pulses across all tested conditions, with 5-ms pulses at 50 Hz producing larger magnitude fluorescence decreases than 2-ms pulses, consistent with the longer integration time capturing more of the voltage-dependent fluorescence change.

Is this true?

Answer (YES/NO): YES